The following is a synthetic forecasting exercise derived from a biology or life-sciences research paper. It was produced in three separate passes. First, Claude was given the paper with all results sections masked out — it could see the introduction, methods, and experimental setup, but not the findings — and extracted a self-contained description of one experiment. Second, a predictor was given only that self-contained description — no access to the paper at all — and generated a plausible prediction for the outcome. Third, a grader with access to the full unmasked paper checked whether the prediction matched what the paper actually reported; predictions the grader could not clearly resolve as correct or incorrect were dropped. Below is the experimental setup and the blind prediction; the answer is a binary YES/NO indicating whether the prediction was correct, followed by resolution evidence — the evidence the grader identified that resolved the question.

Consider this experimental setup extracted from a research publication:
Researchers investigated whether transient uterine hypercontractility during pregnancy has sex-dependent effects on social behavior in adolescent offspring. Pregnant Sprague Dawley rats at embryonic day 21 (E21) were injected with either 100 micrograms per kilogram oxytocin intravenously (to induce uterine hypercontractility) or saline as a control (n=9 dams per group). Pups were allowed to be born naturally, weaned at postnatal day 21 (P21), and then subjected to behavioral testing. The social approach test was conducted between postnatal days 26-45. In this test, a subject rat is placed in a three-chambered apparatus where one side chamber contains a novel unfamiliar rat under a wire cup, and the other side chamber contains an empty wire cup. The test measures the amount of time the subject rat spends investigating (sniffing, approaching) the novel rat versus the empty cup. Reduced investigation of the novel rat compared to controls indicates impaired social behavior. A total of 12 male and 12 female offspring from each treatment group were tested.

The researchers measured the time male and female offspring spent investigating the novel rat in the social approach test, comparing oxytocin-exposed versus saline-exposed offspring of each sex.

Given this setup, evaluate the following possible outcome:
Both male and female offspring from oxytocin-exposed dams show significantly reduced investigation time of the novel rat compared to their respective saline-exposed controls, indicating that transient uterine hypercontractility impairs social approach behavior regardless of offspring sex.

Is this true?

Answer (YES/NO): NO